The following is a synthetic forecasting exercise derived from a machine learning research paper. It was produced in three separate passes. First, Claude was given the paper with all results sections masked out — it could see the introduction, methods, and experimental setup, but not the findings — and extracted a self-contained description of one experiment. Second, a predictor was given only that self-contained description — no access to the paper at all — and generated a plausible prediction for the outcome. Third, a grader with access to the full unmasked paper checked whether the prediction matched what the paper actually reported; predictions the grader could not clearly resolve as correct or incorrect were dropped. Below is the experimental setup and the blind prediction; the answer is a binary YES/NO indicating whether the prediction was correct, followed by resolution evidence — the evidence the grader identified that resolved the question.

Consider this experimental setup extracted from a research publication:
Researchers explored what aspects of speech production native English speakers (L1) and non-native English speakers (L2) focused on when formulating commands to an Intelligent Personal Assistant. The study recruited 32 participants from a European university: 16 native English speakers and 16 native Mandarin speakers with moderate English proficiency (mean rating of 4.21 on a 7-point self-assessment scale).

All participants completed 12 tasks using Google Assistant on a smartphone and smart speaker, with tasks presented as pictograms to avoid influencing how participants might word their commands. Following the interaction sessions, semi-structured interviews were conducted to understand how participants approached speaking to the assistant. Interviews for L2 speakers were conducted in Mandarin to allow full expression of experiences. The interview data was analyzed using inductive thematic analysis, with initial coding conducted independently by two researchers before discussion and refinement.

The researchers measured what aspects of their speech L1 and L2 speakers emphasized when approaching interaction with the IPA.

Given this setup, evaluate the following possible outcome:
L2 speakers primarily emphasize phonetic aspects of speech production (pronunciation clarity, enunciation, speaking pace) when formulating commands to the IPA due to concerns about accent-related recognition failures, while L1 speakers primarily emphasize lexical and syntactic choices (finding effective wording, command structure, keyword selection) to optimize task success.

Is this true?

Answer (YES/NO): NO